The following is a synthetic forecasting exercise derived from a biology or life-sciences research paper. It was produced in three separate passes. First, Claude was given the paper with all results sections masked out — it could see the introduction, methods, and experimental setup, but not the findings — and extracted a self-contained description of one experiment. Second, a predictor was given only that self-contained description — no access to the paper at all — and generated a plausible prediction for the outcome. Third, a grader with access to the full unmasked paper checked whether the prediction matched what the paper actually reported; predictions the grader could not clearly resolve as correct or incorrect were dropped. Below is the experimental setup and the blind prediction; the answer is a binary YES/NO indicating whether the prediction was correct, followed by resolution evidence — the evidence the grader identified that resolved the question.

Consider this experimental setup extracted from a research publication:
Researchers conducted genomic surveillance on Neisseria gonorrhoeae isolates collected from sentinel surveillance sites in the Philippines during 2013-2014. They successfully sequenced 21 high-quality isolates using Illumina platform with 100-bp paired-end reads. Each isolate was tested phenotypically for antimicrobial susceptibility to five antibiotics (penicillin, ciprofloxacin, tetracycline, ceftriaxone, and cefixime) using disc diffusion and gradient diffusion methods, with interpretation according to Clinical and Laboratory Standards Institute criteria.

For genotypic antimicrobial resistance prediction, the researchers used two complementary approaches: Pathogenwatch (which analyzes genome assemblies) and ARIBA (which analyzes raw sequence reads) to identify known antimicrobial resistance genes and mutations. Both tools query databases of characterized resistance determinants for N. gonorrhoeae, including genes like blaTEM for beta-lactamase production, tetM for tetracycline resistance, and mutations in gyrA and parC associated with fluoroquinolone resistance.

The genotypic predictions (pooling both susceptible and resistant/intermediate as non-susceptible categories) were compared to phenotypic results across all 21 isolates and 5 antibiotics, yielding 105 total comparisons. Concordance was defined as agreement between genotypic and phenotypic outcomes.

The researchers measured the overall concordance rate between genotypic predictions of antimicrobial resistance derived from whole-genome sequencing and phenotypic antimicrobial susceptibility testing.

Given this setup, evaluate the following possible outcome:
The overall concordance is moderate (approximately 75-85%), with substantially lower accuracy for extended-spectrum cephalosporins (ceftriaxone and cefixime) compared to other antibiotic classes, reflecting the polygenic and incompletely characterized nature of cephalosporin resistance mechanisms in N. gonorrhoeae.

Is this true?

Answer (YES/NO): NO